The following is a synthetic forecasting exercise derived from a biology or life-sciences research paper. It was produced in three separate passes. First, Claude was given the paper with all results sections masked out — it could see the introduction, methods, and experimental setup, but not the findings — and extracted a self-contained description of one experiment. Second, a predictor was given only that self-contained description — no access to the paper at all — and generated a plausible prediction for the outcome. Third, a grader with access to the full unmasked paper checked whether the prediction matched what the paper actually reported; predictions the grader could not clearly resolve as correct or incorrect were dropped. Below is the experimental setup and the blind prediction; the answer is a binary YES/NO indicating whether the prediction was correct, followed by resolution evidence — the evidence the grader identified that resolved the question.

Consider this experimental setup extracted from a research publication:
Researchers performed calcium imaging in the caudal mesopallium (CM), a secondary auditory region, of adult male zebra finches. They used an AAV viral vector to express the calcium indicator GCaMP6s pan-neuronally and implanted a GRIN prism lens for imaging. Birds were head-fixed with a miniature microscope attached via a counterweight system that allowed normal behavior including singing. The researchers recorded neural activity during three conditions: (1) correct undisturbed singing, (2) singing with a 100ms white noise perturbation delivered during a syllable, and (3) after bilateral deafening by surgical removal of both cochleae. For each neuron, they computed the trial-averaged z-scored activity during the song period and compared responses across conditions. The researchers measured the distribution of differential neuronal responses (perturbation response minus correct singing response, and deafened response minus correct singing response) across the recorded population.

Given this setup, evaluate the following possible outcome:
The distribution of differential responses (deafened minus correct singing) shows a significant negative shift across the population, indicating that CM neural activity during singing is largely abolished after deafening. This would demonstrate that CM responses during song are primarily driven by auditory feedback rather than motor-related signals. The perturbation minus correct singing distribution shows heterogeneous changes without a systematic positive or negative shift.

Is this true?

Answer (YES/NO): NO